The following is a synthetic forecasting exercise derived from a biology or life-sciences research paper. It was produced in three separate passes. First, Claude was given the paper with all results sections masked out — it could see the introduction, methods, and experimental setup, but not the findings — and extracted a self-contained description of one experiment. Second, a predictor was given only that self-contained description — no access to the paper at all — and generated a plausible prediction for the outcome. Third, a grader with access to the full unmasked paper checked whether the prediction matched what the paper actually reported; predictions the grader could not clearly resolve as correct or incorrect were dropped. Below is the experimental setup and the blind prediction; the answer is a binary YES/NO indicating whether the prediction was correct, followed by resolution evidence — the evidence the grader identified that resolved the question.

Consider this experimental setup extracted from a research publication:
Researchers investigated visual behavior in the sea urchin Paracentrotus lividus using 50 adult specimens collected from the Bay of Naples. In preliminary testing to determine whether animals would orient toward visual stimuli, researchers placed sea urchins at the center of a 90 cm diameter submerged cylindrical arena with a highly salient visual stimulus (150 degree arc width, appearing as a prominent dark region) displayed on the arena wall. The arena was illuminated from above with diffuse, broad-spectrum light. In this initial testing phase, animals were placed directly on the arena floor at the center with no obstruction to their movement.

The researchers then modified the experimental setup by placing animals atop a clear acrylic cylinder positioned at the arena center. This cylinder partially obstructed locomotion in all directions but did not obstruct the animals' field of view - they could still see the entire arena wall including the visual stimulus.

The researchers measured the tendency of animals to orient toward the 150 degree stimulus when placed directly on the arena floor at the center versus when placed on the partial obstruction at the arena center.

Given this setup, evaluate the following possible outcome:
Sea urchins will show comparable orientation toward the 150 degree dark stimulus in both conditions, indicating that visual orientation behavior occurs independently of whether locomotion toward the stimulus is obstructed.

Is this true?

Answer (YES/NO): NO